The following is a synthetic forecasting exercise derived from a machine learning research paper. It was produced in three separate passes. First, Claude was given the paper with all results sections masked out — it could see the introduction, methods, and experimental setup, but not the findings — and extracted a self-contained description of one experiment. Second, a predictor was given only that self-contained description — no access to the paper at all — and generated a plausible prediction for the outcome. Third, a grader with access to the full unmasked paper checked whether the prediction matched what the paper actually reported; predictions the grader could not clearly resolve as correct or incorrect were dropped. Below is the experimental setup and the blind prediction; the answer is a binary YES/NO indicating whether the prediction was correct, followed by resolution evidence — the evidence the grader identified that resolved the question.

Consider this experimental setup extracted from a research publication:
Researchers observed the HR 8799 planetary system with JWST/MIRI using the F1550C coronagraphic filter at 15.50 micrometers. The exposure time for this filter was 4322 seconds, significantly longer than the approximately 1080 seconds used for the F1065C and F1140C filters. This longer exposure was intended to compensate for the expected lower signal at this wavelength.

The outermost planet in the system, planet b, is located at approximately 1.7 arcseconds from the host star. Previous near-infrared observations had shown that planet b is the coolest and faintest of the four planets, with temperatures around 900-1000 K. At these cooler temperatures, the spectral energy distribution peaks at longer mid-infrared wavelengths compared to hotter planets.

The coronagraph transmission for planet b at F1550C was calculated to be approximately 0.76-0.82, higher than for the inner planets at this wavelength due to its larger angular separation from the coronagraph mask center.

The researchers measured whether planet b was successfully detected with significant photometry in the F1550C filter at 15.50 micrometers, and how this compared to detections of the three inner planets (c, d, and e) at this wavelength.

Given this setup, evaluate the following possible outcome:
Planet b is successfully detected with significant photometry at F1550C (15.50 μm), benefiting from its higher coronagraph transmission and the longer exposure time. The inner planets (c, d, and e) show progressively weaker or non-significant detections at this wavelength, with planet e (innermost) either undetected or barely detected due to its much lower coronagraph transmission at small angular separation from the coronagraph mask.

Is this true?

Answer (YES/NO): YES